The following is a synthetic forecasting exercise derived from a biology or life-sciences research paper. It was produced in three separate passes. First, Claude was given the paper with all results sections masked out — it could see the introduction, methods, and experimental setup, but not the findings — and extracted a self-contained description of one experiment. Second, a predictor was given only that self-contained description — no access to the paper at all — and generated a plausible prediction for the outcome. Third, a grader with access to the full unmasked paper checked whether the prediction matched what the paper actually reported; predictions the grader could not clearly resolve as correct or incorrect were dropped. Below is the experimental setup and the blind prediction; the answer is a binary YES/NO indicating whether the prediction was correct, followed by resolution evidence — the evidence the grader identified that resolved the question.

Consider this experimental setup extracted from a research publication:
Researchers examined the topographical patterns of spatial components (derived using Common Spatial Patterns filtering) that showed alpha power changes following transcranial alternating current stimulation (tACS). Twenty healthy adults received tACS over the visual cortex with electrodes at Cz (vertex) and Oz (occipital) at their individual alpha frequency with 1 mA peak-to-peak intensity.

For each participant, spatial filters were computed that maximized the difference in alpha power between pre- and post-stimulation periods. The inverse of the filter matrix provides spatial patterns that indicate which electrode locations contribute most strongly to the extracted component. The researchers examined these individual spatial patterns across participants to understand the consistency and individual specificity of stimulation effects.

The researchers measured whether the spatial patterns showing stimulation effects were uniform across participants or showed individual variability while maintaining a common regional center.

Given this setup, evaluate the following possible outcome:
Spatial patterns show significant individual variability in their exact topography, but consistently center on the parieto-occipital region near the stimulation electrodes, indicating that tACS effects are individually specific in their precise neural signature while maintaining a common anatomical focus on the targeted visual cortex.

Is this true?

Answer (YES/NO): YES